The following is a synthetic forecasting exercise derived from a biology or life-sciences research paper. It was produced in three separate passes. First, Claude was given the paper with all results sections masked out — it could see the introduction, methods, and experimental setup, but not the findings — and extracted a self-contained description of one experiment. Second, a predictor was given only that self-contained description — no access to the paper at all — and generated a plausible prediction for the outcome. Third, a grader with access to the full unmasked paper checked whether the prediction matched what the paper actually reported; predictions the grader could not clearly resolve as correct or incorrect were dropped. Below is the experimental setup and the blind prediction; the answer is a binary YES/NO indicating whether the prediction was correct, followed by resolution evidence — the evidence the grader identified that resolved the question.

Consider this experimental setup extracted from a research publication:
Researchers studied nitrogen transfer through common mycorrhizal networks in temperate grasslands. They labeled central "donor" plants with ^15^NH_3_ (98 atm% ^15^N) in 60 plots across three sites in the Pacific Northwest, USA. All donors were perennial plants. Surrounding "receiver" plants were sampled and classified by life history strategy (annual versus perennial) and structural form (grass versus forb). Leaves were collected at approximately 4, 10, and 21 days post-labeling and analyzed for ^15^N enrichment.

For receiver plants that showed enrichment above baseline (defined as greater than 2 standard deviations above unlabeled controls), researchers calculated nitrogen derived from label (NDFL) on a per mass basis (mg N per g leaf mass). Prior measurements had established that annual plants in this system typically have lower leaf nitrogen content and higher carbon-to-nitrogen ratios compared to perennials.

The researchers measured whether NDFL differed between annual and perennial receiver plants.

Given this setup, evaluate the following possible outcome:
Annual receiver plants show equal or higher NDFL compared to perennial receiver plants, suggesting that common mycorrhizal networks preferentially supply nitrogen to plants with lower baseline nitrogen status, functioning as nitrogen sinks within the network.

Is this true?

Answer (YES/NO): YES